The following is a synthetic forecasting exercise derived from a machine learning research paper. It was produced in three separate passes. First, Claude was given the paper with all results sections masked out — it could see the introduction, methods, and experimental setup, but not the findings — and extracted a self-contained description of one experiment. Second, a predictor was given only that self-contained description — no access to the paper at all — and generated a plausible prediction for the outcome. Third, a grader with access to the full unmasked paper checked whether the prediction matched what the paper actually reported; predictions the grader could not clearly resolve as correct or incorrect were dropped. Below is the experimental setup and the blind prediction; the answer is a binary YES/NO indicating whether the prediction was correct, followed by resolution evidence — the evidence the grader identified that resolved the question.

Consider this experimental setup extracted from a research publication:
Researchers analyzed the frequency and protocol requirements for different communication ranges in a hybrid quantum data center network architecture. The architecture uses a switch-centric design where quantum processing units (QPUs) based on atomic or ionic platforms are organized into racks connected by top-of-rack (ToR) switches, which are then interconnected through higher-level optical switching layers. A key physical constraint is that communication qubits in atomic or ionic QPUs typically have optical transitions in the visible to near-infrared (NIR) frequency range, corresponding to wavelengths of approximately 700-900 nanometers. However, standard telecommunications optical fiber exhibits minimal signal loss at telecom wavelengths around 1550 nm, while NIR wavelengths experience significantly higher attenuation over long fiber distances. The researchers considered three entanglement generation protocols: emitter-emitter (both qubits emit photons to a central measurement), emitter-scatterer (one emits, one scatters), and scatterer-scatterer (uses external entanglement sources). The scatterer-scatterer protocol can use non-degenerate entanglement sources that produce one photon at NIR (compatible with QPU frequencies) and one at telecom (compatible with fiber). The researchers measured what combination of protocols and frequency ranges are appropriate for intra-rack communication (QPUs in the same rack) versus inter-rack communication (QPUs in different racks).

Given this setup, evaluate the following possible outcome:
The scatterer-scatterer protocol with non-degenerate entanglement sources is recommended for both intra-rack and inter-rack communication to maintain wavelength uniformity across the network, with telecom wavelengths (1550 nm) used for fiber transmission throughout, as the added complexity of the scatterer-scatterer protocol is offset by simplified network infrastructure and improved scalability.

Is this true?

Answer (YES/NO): NO